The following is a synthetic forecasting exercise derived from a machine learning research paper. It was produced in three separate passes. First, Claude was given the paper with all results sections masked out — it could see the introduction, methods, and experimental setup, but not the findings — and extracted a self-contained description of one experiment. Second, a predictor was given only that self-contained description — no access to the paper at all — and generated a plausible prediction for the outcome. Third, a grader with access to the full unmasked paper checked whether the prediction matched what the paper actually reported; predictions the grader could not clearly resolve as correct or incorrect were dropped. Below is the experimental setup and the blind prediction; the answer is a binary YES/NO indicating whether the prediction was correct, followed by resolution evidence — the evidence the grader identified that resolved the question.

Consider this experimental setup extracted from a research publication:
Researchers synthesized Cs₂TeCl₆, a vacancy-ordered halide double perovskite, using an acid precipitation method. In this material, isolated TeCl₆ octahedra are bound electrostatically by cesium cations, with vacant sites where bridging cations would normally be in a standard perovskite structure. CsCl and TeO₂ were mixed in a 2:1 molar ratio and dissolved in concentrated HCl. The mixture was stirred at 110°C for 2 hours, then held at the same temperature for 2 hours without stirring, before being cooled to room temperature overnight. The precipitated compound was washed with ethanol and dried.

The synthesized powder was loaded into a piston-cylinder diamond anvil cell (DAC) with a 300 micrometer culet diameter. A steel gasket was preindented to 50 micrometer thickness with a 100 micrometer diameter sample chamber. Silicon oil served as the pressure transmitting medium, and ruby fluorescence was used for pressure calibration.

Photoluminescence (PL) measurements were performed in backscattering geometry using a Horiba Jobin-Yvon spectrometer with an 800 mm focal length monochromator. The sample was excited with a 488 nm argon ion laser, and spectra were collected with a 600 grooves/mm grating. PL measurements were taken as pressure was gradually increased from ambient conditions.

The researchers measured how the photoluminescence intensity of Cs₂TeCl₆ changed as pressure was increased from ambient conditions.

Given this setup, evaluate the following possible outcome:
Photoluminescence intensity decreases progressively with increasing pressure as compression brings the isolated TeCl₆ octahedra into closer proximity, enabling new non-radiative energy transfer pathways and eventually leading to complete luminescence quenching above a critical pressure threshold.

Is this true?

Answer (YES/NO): NO